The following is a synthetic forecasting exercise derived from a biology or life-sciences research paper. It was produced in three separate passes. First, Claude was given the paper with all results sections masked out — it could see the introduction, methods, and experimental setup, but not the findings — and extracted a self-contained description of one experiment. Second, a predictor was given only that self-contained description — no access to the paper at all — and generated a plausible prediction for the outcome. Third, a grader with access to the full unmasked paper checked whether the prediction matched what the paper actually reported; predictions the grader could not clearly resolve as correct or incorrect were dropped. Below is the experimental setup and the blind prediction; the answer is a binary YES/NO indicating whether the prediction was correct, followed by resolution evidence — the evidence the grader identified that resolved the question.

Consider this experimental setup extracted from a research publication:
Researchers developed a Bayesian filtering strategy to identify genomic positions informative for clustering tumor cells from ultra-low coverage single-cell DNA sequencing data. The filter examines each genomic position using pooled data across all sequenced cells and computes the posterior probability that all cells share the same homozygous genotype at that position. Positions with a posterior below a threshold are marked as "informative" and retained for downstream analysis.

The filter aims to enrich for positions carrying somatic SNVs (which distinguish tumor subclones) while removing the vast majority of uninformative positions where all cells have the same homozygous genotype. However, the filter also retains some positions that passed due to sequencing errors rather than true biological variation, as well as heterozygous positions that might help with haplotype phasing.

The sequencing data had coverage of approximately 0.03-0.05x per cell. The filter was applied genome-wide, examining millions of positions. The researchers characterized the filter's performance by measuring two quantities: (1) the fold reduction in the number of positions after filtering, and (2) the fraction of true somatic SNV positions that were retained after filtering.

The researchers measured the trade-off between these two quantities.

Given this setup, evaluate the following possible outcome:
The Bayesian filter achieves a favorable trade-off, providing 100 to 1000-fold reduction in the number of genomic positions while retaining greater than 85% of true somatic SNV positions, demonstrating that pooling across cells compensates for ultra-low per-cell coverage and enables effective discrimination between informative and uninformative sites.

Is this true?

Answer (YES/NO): NO